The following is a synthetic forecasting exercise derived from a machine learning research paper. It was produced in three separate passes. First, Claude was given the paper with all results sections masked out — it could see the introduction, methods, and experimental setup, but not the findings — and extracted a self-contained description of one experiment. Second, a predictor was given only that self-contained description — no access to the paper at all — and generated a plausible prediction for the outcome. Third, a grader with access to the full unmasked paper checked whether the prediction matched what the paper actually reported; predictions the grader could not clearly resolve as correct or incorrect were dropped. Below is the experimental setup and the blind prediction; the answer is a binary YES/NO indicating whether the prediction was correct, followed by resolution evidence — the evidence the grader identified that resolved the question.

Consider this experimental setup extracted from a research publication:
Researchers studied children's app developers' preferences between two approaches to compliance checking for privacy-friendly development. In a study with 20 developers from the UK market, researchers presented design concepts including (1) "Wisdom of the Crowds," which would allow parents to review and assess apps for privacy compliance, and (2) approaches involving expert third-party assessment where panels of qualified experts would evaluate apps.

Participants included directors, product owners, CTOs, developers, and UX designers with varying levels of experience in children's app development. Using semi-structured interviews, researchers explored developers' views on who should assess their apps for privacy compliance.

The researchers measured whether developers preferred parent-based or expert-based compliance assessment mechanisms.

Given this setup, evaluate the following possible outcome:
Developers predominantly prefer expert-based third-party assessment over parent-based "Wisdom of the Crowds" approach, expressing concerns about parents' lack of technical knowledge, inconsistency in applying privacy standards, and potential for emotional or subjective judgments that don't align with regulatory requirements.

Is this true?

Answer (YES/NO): YES